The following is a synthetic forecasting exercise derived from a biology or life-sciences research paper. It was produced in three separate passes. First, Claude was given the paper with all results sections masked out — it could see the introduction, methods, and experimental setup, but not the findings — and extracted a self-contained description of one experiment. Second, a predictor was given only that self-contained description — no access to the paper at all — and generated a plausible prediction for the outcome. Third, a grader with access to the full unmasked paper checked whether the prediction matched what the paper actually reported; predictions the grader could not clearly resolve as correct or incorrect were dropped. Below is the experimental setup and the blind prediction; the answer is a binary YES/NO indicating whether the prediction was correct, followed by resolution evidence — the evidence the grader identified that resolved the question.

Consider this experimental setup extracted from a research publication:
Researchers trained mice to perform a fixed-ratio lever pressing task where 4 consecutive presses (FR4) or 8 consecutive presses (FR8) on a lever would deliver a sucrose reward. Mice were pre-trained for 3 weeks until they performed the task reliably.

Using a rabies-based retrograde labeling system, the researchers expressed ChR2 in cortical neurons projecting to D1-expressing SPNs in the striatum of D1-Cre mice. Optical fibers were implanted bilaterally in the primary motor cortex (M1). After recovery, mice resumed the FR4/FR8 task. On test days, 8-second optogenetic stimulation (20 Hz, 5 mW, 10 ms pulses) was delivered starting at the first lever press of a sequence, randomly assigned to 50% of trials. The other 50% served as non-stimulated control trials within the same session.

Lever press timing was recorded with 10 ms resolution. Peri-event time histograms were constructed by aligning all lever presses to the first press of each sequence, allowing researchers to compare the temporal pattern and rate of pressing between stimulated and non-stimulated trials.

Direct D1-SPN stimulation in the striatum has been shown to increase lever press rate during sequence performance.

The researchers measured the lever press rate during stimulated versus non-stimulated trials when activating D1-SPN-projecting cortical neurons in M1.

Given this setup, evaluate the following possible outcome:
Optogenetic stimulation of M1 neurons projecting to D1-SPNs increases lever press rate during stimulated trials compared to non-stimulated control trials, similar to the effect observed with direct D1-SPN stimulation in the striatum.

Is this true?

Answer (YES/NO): YES